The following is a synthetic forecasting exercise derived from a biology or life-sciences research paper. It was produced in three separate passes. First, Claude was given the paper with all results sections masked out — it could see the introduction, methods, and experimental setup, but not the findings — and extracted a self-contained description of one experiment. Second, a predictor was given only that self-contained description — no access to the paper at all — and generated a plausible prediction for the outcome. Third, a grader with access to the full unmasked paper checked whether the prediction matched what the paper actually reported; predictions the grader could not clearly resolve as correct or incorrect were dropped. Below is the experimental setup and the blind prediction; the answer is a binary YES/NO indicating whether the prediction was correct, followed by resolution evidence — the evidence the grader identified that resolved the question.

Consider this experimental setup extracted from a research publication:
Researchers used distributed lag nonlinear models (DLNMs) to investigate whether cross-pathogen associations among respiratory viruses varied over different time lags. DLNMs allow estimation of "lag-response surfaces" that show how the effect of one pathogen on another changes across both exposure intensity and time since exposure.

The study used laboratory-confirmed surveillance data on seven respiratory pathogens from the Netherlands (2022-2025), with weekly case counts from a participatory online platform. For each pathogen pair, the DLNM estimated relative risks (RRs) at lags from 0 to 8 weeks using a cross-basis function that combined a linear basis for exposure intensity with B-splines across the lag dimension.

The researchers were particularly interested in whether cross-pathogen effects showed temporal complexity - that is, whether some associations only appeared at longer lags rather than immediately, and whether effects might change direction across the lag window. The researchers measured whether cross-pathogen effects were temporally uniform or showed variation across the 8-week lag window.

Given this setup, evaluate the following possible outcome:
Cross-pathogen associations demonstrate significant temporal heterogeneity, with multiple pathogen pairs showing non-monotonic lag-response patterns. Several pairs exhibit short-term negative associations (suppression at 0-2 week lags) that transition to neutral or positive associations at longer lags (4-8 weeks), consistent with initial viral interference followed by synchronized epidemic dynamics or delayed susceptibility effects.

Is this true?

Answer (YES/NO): NO